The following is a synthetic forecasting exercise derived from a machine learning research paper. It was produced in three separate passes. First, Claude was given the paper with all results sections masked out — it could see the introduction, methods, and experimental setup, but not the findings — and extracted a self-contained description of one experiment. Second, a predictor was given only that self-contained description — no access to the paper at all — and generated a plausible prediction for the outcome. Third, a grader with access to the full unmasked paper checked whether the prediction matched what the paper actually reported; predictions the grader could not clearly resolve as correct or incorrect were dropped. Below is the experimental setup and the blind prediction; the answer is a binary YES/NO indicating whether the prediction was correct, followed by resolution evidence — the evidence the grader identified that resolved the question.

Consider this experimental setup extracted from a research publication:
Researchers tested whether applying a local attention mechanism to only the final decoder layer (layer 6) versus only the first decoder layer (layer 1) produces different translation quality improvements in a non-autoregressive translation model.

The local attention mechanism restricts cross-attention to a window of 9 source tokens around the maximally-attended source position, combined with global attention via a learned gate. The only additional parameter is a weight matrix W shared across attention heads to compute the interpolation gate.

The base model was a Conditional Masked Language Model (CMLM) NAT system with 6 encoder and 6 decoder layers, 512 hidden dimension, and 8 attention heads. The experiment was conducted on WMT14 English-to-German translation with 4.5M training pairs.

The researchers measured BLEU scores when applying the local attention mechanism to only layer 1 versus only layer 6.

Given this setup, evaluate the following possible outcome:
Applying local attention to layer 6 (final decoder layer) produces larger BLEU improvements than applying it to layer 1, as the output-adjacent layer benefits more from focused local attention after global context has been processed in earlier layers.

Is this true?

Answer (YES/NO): YES